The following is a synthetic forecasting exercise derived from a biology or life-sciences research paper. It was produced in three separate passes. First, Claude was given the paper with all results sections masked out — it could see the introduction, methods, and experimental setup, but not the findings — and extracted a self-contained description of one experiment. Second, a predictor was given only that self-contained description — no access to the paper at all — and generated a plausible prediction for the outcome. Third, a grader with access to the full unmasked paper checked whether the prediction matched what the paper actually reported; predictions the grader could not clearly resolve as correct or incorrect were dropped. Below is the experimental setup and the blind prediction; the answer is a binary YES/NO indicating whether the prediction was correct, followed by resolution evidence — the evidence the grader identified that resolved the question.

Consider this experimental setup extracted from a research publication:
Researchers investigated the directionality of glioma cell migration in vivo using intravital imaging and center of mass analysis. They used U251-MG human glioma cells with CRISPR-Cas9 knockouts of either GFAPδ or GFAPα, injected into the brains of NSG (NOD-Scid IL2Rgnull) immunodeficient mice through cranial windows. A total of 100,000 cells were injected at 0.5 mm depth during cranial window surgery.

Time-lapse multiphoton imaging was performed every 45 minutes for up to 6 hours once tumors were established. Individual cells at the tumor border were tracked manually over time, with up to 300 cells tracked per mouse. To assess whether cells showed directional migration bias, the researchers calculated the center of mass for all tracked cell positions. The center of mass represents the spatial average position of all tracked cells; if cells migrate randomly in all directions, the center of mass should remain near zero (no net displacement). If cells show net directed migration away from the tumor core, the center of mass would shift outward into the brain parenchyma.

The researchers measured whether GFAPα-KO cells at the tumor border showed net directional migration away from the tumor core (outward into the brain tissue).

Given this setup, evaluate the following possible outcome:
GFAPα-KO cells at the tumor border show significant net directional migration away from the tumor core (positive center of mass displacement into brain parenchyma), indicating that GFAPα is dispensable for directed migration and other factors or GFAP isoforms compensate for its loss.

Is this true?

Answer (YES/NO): YES